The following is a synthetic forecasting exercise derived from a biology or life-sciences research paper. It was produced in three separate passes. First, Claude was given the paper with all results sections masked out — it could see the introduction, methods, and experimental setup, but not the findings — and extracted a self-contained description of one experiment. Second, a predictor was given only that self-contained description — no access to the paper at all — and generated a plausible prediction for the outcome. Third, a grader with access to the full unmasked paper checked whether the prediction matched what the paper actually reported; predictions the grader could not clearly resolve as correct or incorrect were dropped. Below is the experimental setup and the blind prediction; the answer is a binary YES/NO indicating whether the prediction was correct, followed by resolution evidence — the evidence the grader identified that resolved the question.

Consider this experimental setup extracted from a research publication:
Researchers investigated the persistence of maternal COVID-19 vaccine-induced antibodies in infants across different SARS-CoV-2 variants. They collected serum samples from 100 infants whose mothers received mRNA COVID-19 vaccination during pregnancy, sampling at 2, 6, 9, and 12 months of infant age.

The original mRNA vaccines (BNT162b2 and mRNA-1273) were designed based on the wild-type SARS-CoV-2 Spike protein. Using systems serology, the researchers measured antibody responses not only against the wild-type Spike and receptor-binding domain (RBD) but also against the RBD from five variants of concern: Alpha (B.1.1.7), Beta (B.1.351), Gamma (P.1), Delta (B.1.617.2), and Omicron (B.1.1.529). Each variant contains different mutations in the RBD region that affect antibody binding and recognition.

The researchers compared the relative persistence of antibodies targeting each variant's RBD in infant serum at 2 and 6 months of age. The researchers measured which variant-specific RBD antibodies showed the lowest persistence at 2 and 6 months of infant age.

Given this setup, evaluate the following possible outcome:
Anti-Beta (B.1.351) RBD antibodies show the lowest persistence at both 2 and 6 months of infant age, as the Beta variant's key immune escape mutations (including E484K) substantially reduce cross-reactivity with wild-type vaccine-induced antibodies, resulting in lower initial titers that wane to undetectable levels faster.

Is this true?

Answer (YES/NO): NO